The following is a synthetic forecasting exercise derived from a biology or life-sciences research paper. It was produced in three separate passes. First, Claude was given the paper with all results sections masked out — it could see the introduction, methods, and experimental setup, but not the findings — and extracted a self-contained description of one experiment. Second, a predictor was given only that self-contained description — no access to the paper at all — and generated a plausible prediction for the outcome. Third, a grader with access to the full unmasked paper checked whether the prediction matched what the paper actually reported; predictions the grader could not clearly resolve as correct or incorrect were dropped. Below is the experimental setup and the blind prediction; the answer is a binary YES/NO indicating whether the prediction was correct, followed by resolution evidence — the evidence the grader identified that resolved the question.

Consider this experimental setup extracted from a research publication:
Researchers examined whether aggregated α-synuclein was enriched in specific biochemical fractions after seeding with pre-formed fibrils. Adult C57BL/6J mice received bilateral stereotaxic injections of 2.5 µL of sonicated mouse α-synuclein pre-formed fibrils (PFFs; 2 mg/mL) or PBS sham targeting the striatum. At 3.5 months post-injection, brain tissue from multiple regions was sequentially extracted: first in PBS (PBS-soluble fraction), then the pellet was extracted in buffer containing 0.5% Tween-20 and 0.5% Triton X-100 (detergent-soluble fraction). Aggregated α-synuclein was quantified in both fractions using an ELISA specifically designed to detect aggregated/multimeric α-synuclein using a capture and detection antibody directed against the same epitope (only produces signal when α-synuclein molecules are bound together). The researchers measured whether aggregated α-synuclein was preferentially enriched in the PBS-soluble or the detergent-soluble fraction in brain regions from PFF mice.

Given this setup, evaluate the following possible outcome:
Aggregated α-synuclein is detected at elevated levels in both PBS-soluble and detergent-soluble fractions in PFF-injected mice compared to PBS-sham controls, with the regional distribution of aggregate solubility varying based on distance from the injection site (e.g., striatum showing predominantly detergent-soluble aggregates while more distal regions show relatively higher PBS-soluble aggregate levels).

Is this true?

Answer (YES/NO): YES